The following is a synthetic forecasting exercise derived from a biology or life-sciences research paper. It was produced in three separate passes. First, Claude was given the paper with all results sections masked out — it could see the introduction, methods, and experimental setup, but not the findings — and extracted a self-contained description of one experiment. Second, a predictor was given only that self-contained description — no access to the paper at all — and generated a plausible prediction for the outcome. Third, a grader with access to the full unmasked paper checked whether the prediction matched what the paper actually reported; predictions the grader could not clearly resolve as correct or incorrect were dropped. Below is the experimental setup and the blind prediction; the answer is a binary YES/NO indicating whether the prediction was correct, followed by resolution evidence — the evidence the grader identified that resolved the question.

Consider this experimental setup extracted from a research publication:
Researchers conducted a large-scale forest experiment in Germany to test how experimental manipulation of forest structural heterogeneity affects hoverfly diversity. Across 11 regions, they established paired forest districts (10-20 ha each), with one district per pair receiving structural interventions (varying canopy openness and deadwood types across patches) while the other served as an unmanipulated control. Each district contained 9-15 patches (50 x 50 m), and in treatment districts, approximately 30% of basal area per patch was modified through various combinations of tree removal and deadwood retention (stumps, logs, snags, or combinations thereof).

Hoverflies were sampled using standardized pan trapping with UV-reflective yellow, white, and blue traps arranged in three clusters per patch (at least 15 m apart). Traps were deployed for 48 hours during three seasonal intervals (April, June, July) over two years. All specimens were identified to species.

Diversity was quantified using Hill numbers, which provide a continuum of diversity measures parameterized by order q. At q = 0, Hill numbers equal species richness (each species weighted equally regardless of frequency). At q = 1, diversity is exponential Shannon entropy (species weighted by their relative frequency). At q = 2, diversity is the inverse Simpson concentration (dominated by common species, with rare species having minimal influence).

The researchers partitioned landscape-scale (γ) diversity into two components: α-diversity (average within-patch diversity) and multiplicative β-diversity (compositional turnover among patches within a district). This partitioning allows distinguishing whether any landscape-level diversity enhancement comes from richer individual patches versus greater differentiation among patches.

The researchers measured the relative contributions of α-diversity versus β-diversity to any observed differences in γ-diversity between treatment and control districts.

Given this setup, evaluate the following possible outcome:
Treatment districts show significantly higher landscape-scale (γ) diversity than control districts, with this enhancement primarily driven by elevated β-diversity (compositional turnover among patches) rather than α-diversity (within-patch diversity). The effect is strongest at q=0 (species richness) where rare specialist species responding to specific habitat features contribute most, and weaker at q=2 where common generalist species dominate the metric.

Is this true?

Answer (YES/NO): NO